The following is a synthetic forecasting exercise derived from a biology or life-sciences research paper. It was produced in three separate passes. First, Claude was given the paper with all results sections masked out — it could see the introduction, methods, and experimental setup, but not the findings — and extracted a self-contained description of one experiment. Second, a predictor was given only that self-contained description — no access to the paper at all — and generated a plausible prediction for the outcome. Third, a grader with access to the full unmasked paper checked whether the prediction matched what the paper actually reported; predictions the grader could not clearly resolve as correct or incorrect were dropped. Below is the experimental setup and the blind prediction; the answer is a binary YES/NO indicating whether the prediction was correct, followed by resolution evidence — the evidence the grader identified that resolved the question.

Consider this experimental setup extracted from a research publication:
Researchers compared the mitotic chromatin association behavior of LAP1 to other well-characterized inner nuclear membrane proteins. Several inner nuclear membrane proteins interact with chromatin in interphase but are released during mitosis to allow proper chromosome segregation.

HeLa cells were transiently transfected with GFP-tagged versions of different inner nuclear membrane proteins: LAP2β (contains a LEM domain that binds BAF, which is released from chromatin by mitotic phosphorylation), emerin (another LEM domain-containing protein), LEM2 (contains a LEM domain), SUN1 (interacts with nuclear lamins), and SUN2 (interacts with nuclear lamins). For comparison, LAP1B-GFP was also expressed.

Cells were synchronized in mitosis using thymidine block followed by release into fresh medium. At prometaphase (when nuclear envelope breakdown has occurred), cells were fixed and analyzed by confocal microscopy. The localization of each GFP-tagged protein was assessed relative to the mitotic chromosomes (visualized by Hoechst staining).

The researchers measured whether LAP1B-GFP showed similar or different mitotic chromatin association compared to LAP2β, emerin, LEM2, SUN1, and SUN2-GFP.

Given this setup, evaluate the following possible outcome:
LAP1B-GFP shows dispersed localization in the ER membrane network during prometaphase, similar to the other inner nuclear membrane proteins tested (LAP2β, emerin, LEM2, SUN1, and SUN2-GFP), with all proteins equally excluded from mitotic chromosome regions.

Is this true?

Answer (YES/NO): NO